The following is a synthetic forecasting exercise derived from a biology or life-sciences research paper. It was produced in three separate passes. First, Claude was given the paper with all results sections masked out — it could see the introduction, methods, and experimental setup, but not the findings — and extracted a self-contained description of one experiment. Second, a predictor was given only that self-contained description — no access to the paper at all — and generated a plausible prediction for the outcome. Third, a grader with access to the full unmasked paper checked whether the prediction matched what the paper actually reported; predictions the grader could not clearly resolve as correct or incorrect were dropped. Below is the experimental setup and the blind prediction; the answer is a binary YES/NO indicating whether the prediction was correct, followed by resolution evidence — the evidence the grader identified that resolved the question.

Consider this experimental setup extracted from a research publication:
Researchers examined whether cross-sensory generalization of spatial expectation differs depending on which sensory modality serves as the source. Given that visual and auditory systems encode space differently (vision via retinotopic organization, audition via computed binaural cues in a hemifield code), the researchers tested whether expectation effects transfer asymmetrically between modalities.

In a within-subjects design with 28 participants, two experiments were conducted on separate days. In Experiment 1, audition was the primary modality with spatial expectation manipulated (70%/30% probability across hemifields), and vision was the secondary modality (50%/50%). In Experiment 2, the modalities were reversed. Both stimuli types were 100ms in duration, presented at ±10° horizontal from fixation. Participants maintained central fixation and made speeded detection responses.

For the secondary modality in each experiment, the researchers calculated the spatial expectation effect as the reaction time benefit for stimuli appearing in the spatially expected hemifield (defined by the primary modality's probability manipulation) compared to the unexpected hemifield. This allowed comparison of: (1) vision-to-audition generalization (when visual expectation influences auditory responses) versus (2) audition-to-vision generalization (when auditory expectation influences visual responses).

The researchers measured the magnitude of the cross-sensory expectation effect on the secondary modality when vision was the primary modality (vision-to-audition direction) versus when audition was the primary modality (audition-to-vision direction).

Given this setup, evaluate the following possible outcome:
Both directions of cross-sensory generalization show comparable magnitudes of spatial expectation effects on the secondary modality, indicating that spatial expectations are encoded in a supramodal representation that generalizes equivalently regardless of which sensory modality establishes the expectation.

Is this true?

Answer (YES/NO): NO